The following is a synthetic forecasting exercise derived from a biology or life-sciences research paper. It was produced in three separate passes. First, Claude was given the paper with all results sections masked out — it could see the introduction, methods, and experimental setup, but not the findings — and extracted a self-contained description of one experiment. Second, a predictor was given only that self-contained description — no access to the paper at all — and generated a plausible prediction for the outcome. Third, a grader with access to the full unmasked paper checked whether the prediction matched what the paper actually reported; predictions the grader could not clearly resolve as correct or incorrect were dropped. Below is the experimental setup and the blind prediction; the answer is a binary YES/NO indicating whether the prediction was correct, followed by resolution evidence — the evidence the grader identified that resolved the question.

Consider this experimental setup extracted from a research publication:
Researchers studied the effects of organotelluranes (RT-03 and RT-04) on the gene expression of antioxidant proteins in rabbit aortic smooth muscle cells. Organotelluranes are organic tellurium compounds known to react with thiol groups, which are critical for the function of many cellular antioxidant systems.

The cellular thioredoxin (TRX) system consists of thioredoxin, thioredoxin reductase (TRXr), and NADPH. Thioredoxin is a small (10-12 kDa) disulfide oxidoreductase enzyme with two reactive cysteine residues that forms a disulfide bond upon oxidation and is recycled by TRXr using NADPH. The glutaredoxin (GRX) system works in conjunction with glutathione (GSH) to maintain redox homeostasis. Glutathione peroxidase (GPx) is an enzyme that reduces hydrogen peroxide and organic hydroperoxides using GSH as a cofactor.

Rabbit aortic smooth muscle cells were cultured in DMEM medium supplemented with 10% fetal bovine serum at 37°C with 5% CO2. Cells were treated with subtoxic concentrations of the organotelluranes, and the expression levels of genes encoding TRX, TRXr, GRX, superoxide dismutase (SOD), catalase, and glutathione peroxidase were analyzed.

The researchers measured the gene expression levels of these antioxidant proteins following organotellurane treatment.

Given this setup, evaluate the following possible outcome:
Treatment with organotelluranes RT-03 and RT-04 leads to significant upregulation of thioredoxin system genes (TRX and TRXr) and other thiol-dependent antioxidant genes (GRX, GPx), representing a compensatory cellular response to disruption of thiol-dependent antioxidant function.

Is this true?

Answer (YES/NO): NO